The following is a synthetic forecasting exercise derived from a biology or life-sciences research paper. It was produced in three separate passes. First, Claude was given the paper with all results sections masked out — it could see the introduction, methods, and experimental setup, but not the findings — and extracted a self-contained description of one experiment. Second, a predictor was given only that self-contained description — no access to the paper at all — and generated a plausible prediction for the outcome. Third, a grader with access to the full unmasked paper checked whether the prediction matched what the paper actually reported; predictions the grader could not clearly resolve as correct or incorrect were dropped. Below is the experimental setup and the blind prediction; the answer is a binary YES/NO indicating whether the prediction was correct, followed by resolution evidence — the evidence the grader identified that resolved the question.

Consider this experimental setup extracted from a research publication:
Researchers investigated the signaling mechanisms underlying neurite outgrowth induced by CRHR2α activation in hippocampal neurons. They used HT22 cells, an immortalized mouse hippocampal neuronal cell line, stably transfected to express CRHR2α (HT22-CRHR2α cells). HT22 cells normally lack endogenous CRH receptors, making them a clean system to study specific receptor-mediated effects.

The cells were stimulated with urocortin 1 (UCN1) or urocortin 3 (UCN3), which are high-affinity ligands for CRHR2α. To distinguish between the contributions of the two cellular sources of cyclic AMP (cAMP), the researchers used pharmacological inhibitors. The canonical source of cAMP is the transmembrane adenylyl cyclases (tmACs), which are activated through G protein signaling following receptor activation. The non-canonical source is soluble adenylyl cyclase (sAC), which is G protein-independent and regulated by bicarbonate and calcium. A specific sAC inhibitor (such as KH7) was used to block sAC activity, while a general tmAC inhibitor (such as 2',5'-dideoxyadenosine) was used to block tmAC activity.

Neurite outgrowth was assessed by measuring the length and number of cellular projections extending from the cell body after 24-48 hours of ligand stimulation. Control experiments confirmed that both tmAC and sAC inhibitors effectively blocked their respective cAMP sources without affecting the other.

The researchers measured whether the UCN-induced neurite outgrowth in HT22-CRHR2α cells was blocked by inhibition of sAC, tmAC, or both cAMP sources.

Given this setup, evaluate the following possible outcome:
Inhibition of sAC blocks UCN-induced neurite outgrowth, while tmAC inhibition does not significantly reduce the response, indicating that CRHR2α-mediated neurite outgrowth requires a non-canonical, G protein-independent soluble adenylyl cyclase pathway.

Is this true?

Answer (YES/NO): YES